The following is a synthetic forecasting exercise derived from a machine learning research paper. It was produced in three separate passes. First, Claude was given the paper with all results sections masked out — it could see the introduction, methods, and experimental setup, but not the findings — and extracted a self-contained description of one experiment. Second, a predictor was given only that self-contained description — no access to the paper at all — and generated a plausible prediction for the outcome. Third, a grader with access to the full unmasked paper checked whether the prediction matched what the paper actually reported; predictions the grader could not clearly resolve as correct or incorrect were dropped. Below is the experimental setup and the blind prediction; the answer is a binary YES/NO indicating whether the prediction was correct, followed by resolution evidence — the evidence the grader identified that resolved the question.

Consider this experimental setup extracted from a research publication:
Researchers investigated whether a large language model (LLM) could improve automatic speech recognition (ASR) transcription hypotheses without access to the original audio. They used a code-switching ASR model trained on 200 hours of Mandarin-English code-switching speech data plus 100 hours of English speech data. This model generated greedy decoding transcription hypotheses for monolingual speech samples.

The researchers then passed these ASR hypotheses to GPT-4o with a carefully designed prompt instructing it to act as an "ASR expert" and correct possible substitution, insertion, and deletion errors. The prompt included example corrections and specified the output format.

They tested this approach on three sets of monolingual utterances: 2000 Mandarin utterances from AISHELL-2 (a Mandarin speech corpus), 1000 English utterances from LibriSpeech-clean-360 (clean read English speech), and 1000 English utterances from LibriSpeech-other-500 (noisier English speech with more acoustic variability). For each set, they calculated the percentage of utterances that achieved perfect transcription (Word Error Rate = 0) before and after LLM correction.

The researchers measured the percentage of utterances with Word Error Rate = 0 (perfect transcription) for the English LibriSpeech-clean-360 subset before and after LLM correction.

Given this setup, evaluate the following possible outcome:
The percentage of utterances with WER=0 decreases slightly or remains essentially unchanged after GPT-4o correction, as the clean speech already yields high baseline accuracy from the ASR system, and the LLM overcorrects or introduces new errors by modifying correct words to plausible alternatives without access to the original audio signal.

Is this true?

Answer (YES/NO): NO